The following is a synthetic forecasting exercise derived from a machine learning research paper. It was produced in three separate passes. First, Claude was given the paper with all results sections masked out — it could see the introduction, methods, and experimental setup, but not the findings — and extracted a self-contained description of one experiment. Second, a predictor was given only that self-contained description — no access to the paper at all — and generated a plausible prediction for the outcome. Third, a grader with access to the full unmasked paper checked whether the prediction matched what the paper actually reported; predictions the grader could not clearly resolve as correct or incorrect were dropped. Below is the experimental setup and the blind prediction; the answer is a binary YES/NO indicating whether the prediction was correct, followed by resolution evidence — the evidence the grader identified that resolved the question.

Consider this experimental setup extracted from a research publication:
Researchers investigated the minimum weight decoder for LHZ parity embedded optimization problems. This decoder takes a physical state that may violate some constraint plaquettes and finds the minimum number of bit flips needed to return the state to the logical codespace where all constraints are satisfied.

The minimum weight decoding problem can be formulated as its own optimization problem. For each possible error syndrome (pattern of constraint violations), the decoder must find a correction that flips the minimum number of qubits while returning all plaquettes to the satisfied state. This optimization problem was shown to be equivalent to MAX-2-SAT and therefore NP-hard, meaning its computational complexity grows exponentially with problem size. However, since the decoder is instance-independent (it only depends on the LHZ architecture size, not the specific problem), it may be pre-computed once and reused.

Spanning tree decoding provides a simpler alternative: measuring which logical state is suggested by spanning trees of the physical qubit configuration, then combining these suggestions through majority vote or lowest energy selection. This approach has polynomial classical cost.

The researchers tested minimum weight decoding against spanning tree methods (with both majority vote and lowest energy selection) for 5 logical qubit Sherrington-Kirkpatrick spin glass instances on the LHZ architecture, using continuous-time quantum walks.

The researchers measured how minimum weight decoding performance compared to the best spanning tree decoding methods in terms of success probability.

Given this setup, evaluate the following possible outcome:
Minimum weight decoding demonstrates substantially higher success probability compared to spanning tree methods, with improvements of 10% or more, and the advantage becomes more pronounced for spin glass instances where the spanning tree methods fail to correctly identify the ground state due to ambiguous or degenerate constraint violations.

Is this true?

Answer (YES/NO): NO